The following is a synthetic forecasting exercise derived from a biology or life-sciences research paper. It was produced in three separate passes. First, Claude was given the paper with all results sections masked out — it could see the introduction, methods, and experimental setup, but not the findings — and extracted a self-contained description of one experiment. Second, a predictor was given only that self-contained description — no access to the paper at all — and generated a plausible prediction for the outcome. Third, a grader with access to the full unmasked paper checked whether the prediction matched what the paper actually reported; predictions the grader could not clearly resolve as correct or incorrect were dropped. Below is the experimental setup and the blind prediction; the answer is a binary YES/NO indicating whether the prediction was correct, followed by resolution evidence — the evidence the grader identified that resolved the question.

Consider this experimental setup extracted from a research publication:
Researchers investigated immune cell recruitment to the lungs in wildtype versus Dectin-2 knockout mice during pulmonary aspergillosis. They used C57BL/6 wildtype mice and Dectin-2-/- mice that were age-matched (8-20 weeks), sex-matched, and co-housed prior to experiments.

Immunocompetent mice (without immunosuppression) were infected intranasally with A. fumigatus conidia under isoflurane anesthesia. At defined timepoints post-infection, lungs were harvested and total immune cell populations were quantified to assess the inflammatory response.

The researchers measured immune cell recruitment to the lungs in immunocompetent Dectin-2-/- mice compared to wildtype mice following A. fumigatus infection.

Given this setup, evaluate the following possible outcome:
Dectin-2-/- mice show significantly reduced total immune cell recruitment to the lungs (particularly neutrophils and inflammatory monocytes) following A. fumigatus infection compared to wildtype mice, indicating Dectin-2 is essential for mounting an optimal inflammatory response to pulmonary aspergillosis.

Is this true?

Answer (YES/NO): NO